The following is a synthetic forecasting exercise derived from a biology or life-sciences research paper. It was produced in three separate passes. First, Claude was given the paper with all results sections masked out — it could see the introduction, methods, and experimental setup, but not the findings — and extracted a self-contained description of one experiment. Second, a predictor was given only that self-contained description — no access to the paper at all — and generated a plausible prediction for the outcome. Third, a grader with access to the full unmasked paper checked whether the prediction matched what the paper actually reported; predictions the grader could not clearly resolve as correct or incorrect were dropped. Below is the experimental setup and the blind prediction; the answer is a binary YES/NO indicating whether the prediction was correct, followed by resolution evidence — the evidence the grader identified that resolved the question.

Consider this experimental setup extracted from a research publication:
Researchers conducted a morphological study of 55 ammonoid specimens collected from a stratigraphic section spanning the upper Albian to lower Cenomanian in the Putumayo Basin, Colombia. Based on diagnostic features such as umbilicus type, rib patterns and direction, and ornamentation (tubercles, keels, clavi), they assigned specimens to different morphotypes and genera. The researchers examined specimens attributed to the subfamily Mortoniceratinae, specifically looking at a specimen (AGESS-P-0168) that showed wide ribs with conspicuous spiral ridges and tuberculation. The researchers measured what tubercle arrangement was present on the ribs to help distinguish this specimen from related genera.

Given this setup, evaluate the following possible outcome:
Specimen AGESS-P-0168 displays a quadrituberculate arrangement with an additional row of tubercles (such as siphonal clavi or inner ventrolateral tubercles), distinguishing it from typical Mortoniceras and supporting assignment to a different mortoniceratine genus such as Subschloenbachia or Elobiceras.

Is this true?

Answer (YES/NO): NO